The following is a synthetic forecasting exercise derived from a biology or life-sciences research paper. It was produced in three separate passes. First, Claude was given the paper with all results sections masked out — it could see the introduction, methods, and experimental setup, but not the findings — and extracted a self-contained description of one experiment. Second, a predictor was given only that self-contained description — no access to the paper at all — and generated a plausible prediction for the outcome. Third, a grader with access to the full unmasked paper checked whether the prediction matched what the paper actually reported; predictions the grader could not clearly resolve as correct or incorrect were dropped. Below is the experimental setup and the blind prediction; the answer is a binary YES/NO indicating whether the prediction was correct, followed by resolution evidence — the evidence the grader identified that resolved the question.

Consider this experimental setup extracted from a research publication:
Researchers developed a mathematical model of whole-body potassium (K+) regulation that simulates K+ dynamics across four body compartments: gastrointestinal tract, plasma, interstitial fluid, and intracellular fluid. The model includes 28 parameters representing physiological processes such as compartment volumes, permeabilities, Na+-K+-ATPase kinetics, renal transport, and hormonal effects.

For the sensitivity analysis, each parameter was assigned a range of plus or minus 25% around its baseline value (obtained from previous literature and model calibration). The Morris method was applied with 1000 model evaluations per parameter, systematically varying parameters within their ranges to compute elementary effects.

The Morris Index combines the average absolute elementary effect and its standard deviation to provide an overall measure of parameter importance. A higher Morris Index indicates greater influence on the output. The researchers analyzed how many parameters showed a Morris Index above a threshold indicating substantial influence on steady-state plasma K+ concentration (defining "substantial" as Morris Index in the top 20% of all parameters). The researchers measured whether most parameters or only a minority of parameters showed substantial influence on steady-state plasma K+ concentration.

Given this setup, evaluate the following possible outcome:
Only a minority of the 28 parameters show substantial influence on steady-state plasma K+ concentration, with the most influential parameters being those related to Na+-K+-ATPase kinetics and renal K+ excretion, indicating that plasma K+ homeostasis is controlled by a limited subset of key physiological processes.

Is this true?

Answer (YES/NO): NO